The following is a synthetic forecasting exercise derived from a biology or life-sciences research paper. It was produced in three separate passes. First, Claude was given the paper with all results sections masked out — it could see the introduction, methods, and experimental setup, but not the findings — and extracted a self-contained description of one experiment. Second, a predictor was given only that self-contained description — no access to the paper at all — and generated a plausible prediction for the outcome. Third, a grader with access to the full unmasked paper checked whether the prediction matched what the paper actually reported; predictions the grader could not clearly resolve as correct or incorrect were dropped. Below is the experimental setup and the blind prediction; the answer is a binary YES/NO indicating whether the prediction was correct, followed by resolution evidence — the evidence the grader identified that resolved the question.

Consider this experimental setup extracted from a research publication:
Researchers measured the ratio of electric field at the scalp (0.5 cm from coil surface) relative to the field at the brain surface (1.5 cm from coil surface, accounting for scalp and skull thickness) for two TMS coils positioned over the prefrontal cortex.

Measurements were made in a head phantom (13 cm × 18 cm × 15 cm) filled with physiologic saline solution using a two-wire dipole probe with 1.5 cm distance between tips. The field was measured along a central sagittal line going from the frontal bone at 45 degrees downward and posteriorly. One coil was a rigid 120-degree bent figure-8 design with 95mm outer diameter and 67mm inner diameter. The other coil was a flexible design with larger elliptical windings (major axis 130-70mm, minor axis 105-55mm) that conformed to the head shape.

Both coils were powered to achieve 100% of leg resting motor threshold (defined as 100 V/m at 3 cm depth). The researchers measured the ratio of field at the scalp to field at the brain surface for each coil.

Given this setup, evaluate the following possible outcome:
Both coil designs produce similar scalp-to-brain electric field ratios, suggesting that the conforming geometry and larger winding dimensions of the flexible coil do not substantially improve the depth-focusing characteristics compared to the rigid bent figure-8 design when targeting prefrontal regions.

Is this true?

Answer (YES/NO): NO